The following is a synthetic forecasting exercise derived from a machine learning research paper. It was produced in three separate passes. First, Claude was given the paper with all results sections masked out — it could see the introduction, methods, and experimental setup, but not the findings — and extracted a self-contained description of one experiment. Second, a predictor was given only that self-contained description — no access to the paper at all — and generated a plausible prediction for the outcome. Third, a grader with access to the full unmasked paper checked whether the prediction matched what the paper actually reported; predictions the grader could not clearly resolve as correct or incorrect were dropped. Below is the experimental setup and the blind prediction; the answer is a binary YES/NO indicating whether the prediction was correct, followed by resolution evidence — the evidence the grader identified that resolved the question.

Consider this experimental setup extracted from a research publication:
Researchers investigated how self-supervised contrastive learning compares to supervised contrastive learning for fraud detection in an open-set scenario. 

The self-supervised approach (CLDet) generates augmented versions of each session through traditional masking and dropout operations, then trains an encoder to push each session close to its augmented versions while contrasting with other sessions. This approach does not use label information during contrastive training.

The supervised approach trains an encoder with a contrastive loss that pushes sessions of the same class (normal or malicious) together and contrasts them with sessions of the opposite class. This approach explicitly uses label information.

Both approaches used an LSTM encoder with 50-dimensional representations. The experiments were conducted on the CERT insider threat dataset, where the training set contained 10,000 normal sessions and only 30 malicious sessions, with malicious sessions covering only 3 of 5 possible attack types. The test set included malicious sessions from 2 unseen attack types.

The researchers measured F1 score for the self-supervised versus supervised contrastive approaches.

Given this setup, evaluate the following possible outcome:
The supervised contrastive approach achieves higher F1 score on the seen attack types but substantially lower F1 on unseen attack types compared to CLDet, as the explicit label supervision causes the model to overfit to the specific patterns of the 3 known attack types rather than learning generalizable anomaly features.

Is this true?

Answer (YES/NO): NO